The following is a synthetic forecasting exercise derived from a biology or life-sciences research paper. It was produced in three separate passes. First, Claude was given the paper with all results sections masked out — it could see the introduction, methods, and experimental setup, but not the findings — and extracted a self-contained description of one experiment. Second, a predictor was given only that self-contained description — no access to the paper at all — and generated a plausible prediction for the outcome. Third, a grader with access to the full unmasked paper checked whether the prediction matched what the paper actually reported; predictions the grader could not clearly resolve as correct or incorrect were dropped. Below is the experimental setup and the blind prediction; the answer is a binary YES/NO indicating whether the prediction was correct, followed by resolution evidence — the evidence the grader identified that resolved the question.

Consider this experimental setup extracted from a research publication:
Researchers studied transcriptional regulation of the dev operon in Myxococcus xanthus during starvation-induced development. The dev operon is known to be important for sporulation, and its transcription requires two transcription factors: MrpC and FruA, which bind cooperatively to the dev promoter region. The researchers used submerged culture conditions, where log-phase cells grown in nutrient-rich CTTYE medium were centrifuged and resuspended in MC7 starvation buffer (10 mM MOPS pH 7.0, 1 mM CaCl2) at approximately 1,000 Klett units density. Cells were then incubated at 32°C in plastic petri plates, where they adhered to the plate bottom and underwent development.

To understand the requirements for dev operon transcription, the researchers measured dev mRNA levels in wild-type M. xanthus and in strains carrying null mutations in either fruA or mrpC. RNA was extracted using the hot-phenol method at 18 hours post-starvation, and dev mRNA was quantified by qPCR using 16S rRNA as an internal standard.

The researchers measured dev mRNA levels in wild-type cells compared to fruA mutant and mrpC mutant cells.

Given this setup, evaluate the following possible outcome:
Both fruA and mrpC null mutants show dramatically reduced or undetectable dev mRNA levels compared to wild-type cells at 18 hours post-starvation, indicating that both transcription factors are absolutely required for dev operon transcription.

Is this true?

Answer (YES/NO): YES